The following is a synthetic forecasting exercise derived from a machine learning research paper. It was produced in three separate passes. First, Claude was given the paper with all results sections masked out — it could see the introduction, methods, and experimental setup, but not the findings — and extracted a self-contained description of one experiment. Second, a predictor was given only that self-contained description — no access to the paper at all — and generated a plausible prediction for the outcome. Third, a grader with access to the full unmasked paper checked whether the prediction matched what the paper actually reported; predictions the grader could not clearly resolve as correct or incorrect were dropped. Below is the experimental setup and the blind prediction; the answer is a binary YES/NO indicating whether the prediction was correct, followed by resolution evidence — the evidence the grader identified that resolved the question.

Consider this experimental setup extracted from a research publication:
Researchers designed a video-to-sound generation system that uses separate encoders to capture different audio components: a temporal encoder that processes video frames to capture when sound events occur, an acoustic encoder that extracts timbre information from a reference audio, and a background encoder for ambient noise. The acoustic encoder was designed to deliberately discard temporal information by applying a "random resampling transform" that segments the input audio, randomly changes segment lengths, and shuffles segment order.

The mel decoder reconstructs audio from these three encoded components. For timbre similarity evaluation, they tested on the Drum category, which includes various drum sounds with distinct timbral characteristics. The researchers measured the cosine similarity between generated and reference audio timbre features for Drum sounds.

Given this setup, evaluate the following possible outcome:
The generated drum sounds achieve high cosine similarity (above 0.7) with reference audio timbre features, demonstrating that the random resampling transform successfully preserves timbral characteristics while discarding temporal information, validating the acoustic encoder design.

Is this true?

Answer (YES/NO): YES